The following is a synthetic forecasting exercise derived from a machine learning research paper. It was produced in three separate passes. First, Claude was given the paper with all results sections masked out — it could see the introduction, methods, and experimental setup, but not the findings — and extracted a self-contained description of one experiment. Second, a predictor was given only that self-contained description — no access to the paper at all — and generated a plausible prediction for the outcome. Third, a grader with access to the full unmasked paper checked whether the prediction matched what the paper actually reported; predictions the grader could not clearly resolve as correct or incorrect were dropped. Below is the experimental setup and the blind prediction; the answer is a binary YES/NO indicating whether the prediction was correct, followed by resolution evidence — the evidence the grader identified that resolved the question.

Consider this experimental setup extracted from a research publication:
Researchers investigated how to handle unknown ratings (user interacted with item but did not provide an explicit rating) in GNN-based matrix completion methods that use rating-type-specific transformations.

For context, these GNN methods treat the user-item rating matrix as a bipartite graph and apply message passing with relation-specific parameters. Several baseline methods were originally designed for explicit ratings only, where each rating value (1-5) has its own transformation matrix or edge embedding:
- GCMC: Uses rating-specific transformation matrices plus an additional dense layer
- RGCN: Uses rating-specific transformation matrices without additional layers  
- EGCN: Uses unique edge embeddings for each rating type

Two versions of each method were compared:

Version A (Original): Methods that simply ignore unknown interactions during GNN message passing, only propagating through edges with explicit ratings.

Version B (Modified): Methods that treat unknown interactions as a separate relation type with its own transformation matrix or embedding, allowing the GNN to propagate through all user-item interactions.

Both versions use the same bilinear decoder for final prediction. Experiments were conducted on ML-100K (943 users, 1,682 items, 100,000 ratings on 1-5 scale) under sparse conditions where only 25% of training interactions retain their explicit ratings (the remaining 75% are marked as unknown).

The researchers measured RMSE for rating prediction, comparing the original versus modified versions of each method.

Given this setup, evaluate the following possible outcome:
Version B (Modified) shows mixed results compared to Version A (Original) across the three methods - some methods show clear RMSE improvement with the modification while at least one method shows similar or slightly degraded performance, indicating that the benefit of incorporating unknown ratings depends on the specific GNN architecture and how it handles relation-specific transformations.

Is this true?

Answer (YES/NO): NO